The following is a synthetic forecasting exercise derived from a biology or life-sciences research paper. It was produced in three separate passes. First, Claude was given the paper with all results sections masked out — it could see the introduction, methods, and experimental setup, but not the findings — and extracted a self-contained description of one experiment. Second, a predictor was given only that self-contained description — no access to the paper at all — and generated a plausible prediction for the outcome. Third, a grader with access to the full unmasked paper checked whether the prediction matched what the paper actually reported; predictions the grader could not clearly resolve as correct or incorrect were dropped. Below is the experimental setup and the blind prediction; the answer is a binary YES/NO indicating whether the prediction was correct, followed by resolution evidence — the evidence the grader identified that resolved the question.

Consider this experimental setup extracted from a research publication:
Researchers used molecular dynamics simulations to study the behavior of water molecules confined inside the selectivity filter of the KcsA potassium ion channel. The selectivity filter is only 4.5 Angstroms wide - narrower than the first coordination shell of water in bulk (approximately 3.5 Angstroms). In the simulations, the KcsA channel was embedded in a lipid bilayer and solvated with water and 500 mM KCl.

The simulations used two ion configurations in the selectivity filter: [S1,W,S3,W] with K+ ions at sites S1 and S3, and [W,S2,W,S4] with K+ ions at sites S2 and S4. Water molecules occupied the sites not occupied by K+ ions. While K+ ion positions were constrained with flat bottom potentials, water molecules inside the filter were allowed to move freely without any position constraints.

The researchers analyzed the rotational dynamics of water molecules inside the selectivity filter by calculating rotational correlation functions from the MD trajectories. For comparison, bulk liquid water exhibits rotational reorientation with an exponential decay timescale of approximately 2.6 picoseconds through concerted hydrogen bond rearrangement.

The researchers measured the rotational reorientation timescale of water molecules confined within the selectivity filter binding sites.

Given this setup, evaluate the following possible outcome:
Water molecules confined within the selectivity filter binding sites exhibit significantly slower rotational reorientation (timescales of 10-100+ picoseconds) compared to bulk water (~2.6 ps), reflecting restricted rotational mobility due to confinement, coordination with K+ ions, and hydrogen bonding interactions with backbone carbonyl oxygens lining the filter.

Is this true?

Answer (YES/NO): NO